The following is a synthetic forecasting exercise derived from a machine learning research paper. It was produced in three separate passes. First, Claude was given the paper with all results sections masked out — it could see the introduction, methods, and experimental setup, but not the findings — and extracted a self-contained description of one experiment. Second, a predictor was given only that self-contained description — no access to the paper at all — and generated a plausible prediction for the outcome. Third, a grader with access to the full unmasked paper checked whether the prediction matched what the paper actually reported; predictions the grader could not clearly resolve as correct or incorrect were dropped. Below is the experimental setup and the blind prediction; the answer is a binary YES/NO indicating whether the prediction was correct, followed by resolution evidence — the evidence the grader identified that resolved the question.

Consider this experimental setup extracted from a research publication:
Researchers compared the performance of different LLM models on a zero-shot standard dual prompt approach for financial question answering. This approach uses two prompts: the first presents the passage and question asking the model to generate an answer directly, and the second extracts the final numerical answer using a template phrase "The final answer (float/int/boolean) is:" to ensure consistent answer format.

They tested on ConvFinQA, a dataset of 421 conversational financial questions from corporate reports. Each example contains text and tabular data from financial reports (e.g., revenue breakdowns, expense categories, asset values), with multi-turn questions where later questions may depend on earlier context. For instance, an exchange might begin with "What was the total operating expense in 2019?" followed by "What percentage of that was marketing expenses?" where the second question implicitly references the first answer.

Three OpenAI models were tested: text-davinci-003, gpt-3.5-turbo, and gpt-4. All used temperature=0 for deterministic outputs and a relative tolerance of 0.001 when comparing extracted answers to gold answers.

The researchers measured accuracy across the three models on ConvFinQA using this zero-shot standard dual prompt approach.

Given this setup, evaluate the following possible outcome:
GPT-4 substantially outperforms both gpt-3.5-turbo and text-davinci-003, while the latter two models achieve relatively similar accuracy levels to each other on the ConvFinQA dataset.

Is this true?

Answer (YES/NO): NO